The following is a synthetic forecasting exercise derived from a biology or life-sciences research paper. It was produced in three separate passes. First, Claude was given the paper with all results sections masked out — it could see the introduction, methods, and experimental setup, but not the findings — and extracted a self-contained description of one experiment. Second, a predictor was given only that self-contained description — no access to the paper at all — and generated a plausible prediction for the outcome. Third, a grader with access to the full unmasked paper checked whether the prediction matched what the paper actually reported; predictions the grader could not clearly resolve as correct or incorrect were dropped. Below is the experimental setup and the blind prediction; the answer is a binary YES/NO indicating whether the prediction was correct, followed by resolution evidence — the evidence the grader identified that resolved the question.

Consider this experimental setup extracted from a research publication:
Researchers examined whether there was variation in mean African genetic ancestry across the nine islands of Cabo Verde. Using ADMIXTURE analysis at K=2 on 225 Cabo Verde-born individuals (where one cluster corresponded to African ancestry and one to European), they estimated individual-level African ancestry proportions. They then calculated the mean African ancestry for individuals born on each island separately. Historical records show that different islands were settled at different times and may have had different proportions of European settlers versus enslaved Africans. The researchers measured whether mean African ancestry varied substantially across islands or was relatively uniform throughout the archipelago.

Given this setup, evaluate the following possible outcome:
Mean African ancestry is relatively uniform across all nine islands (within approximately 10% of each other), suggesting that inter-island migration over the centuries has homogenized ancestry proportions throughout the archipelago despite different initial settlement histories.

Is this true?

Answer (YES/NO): NO